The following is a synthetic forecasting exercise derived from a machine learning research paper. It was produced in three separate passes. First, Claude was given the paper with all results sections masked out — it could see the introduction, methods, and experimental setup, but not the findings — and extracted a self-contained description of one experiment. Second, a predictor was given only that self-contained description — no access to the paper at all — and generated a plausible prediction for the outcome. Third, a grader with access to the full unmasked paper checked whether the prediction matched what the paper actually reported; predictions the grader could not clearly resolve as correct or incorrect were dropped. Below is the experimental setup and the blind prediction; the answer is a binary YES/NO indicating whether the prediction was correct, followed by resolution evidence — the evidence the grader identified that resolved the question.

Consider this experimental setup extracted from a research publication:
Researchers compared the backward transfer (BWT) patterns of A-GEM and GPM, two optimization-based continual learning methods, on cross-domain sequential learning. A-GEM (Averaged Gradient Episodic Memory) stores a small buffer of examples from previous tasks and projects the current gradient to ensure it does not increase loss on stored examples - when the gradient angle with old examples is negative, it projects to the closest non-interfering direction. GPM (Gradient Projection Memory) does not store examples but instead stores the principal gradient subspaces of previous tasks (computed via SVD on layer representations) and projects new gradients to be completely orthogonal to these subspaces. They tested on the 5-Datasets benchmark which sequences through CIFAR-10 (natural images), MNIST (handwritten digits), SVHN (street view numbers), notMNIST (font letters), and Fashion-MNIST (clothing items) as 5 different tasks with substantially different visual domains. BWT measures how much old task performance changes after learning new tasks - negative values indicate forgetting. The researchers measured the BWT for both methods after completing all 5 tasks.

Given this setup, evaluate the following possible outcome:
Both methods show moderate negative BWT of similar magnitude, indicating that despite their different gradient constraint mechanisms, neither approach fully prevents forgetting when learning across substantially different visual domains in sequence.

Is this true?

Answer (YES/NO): NO